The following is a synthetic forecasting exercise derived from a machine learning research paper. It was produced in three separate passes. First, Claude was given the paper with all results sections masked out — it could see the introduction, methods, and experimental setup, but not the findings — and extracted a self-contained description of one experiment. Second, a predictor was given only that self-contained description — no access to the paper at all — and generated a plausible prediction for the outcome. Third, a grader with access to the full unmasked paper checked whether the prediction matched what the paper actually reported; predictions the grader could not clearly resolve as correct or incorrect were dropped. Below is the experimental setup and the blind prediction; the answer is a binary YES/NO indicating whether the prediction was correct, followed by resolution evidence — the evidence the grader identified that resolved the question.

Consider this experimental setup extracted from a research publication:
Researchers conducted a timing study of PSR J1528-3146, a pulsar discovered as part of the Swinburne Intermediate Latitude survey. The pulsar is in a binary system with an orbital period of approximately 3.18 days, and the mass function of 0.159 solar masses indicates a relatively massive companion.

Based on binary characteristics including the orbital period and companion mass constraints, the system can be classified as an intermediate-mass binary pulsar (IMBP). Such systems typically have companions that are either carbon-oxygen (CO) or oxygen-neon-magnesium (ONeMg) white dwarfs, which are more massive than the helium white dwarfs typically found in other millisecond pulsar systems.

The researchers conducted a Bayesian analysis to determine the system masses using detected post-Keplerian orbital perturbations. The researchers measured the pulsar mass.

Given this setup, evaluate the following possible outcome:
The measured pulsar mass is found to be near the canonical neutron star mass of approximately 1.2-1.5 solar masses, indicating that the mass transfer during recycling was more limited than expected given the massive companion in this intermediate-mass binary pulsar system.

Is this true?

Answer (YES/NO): NO